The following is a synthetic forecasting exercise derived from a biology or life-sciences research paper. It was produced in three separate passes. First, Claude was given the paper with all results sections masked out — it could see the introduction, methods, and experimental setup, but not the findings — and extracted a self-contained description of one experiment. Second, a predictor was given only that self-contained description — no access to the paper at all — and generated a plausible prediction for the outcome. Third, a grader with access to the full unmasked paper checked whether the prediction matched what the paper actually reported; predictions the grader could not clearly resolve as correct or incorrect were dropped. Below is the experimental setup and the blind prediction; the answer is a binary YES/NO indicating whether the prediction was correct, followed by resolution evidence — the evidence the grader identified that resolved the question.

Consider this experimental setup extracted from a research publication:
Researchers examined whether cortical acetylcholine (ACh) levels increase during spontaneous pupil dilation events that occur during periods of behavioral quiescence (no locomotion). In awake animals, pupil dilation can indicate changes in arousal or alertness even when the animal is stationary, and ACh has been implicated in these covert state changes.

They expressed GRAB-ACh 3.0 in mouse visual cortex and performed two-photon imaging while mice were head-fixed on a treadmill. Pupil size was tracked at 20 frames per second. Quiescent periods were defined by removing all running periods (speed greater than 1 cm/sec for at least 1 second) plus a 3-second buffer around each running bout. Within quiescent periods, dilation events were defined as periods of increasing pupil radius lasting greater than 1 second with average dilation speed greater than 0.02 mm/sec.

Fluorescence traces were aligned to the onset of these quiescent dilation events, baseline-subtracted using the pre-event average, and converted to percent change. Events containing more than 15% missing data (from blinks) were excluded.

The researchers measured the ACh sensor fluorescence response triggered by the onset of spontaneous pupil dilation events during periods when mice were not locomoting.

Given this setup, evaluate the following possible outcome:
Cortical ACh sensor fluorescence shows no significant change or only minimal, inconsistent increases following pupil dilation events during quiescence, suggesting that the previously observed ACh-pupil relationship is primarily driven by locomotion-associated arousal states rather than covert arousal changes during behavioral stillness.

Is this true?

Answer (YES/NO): NO